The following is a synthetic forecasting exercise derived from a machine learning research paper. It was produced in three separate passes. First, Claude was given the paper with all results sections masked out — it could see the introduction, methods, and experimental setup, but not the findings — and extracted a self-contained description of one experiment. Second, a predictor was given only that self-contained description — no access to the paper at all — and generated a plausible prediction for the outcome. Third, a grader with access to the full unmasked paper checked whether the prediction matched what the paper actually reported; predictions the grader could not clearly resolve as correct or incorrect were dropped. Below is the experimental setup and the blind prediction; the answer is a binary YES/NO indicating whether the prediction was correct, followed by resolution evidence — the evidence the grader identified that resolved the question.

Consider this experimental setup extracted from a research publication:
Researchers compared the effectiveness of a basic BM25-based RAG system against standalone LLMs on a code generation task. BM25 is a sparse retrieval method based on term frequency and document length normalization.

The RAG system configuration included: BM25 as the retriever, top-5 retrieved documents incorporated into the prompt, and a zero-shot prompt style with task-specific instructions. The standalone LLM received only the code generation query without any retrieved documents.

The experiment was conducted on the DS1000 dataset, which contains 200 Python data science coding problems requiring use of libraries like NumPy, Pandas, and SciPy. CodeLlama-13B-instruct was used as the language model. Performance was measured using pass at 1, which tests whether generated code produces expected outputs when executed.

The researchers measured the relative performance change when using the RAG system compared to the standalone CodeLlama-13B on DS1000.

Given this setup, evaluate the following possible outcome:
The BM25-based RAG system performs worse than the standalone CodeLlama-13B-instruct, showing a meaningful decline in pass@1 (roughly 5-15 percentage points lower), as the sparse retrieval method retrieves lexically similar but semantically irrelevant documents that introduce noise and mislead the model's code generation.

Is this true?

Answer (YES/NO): YES